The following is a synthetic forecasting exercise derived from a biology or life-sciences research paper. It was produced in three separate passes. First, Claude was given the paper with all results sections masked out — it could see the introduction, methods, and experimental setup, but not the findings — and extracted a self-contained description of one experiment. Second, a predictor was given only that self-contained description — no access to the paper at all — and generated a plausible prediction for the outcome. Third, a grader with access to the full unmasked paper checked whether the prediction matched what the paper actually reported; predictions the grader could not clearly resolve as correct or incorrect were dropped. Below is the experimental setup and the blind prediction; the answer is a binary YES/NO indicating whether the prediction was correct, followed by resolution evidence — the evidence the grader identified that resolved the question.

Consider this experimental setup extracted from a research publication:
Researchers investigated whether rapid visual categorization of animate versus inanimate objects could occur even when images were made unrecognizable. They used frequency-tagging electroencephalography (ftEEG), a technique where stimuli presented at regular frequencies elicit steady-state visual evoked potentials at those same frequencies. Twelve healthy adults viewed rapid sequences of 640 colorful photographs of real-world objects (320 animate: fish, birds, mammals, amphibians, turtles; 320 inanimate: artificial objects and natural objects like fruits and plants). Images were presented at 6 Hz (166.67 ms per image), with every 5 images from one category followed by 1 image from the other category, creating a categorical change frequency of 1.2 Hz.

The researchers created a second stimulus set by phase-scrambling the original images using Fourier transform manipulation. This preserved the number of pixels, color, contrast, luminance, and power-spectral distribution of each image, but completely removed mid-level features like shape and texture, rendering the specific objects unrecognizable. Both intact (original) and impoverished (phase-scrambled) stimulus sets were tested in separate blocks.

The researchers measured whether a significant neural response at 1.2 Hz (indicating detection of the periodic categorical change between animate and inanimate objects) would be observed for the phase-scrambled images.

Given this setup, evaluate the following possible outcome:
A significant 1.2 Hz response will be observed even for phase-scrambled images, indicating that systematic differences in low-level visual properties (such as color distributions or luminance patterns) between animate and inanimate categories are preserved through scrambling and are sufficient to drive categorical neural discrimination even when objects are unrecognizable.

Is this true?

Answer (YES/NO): YES